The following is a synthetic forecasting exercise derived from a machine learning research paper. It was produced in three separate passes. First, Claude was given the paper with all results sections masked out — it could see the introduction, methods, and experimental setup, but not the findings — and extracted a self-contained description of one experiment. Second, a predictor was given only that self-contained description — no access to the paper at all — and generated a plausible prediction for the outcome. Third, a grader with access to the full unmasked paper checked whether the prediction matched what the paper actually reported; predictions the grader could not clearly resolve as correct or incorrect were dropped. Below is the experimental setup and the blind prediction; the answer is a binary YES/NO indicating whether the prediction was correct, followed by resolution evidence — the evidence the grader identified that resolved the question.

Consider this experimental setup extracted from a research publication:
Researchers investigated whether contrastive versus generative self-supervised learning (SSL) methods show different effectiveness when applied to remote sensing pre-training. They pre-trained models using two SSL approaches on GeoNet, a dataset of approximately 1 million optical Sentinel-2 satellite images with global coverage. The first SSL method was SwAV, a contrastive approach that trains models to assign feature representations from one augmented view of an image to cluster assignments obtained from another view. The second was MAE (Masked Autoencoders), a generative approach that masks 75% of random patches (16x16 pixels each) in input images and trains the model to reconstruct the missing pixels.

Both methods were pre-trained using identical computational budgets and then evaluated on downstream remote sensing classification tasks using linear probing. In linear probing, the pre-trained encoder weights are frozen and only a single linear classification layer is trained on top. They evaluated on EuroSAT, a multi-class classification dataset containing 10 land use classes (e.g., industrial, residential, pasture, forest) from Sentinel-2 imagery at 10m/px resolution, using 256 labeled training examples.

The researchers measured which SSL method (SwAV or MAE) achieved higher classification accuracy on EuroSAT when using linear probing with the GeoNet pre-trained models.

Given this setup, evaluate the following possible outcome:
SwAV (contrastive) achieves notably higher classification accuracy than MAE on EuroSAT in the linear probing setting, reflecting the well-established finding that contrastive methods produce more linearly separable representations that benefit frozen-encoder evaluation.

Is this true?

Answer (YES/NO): NO